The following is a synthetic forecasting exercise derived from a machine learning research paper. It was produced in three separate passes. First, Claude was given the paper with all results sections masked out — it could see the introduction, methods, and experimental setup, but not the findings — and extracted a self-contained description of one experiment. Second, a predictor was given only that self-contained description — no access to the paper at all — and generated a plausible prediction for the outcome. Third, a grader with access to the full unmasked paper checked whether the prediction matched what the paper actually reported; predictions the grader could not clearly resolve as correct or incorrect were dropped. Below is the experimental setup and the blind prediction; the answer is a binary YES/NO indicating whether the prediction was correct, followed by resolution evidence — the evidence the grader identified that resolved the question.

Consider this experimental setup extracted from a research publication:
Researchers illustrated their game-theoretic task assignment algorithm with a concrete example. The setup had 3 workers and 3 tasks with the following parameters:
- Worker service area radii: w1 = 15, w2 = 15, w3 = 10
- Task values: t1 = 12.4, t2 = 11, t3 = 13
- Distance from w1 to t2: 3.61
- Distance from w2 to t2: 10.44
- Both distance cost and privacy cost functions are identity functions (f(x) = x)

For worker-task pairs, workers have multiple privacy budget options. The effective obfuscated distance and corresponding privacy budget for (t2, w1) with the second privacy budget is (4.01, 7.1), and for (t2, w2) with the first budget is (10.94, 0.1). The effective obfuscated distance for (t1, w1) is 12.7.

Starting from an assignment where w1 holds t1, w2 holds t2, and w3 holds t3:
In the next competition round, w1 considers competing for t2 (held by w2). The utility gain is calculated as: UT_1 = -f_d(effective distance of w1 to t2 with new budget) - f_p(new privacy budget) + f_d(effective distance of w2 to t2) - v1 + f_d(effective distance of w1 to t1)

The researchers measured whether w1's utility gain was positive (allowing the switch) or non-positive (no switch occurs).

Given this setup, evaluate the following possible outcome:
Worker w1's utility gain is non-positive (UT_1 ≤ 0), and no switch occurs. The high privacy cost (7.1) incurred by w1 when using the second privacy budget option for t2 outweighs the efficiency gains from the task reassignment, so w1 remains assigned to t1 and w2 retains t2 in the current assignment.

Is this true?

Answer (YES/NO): NO